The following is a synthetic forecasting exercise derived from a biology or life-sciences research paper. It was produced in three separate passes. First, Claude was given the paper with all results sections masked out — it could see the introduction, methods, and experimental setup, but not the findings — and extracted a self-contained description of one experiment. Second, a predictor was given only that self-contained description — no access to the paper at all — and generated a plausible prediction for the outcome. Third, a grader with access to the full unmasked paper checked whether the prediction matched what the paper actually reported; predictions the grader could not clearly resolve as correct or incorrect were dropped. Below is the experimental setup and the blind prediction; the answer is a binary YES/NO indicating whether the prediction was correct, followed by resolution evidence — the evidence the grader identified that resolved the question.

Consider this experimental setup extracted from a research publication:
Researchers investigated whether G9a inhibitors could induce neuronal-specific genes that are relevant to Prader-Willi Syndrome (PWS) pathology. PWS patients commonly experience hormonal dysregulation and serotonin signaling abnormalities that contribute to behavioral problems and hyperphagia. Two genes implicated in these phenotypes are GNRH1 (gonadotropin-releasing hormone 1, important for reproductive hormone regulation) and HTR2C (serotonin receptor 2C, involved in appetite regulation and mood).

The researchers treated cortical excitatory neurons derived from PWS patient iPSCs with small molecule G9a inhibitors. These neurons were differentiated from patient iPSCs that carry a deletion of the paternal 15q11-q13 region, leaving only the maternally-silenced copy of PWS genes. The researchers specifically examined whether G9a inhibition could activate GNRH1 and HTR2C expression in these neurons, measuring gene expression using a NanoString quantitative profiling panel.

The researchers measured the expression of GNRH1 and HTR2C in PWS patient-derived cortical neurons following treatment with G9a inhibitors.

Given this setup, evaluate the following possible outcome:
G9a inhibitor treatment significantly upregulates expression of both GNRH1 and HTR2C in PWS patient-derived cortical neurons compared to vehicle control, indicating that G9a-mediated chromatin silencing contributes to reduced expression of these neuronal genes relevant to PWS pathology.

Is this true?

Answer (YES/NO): YES